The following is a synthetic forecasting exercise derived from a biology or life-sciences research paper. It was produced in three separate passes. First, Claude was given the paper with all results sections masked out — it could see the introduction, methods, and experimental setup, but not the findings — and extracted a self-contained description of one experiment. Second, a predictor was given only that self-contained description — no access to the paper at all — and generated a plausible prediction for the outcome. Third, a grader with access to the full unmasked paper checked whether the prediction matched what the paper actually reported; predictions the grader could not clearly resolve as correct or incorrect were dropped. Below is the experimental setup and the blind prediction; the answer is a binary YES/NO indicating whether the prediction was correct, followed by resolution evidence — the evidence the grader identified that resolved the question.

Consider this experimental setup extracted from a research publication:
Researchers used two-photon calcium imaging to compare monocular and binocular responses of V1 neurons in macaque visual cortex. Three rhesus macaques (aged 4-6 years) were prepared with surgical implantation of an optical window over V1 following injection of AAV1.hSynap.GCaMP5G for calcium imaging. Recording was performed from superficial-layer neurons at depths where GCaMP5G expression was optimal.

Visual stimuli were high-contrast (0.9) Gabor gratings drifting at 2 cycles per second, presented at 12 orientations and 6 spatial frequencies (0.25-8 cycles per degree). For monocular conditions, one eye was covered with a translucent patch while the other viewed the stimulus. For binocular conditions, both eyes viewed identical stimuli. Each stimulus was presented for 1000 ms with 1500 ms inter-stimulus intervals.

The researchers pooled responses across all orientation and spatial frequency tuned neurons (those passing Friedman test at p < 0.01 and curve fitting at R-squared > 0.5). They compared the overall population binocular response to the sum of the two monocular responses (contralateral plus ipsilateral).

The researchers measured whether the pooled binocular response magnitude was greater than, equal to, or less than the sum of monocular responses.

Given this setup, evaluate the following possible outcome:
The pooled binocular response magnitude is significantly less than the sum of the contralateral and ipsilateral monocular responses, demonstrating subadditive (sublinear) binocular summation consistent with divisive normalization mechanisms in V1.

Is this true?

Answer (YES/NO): YES